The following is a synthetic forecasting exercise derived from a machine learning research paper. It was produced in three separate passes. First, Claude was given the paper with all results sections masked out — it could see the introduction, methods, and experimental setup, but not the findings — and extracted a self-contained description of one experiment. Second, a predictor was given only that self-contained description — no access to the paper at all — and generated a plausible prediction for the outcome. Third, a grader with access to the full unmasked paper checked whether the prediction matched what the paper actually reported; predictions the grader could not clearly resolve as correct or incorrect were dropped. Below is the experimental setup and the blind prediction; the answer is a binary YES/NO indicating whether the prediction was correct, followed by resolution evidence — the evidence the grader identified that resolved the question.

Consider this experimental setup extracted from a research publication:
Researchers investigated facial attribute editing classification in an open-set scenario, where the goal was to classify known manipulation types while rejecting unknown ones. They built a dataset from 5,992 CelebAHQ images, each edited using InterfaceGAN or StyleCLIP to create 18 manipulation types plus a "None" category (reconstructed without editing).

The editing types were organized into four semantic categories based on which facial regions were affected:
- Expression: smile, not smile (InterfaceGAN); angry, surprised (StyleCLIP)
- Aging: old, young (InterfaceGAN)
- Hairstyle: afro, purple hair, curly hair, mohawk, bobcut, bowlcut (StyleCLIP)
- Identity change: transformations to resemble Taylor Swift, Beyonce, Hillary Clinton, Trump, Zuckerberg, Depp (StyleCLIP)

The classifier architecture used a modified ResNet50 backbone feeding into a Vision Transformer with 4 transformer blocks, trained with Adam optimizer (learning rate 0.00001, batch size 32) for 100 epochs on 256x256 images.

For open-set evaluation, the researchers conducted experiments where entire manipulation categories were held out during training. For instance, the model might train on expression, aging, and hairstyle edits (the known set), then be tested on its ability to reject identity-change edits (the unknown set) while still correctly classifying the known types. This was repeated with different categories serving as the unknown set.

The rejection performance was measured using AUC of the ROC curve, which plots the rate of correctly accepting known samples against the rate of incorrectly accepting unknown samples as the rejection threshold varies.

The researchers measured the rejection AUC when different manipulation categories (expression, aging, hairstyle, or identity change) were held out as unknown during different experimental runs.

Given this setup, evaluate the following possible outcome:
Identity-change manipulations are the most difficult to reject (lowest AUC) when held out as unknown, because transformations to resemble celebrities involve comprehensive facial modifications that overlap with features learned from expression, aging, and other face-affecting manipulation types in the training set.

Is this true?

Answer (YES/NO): YES